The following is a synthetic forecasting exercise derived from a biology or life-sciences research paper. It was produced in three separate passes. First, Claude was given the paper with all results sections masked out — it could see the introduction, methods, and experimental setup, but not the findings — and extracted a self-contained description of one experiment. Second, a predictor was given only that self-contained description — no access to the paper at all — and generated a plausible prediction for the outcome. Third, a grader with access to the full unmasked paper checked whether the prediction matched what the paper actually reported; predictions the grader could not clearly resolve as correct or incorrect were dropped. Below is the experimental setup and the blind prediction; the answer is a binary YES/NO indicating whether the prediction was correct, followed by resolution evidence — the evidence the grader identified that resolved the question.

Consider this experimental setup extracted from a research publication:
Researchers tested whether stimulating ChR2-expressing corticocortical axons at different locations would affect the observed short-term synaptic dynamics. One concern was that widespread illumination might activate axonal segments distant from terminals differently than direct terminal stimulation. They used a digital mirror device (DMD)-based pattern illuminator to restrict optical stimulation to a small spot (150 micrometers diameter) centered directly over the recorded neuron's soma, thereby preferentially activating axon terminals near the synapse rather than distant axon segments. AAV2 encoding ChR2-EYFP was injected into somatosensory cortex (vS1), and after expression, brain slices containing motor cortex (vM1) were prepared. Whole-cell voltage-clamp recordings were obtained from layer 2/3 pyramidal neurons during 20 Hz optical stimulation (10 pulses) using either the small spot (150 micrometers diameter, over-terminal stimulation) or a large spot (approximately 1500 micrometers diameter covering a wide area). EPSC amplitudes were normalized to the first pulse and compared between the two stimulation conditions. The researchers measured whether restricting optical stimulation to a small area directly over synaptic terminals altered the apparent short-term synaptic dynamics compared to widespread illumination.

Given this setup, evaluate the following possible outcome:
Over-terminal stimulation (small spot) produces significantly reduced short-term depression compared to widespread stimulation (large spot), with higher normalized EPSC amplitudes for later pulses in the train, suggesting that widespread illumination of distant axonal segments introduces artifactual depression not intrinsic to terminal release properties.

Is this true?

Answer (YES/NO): NO